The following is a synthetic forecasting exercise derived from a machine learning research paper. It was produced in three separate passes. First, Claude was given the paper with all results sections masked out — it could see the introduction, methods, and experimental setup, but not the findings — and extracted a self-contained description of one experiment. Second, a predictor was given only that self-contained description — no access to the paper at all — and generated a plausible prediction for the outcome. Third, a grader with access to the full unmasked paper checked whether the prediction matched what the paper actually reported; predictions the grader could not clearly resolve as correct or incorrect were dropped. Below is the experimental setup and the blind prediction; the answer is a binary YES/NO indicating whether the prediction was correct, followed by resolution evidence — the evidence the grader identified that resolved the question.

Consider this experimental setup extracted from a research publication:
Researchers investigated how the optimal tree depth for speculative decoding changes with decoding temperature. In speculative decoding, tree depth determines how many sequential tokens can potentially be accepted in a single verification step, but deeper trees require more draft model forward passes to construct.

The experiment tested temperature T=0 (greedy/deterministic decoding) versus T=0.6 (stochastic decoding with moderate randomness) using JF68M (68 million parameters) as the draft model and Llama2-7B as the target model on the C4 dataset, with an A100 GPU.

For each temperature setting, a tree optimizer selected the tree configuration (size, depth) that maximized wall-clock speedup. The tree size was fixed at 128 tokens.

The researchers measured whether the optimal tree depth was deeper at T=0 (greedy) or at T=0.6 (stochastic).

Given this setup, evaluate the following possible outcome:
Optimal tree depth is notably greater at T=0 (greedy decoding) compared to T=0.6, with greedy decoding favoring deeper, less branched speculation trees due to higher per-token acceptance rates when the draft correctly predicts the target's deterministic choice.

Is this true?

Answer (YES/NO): YES